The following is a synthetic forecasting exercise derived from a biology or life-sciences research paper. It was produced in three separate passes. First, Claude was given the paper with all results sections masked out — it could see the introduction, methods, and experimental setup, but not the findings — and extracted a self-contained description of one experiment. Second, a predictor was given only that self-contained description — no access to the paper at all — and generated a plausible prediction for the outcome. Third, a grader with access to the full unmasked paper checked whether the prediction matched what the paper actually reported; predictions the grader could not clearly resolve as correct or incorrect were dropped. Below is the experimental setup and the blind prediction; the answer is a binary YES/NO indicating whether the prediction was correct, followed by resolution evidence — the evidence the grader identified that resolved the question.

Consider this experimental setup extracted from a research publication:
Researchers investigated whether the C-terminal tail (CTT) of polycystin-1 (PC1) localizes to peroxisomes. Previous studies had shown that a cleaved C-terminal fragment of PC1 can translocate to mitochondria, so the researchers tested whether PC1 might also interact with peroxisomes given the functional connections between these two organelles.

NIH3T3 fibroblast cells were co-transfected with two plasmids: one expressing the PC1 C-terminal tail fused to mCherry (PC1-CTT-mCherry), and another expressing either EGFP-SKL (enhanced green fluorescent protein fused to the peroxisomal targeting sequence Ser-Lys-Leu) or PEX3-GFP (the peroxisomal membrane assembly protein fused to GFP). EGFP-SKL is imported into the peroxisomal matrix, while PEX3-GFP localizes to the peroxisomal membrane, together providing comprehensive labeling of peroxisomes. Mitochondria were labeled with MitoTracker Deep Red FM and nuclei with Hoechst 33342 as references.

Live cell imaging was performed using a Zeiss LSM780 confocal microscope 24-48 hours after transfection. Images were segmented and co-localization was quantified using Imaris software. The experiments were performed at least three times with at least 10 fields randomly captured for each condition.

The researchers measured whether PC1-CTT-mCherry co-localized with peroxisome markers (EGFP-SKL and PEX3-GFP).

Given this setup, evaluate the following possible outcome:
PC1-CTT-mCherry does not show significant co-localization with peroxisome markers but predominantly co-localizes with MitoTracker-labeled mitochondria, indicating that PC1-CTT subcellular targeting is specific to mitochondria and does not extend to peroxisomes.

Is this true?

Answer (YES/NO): YES